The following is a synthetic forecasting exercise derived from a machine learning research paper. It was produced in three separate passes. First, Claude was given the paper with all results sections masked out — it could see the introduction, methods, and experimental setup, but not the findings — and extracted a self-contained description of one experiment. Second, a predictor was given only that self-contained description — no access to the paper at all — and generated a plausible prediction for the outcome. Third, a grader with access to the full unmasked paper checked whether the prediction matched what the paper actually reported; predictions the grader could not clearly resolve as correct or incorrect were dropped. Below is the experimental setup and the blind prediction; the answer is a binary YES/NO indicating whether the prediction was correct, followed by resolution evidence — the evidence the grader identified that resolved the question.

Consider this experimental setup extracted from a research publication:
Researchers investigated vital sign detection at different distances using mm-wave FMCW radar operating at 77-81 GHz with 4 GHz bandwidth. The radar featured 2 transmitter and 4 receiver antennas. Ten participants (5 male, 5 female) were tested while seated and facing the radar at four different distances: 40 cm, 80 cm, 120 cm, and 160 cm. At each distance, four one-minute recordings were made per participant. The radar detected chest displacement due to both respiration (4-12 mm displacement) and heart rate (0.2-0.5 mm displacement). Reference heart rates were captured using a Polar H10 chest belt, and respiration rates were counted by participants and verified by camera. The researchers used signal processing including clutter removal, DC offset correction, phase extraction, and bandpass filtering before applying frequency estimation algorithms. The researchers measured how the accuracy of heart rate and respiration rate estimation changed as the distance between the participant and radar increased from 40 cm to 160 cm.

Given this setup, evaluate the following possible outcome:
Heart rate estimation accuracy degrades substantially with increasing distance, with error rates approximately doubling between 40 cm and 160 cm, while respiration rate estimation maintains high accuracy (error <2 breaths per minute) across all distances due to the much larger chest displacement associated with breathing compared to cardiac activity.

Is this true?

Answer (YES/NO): NO